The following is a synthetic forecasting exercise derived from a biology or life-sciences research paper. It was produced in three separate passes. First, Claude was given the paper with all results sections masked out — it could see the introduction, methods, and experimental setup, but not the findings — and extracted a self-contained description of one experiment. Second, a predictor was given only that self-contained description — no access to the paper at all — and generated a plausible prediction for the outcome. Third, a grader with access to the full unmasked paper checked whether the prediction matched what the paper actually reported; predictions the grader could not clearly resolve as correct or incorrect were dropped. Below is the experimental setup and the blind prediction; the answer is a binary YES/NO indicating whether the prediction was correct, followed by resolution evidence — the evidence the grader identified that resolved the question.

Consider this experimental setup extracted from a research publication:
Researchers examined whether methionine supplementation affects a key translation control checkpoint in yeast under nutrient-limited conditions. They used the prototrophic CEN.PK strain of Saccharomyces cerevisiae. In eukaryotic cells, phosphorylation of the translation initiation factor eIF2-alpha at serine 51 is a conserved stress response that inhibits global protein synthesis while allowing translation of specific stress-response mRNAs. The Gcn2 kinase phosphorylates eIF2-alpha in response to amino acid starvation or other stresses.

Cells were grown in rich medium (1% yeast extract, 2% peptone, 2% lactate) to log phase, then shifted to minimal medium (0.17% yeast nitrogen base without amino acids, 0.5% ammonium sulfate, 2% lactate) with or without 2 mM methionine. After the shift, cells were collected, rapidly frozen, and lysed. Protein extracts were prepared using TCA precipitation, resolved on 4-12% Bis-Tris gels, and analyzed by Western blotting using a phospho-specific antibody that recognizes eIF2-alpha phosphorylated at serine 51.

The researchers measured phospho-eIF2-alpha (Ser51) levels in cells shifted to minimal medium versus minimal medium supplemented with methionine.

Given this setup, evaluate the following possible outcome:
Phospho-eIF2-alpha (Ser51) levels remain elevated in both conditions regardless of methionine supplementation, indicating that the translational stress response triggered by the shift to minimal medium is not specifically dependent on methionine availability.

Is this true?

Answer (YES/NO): YES